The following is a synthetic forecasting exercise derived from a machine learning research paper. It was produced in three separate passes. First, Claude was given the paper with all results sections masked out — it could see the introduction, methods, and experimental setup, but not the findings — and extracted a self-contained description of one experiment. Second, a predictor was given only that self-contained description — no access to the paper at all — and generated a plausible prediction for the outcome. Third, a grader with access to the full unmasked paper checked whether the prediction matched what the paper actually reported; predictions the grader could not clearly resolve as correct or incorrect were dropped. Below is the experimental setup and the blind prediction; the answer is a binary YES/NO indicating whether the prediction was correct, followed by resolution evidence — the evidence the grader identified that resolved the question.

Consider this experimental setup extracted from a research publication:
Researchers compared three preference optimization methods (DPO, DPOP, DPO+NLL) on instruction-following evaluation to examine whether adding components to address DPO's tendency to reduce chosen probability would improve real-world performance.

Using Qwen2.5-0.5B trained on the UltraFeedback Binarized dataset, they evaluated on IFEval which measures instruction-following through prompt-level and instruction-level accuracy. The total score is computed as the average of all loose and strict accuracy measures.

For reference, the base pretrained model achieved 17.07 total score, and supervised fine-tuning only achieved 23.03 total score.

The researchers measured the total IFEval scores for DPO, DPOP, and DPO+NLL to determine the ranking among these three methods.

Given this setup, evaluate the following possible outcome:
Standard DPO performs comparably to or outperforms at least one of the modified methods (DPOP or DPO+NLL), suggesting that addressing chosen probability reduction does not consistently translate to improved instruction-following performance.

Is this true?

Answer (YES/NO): NO